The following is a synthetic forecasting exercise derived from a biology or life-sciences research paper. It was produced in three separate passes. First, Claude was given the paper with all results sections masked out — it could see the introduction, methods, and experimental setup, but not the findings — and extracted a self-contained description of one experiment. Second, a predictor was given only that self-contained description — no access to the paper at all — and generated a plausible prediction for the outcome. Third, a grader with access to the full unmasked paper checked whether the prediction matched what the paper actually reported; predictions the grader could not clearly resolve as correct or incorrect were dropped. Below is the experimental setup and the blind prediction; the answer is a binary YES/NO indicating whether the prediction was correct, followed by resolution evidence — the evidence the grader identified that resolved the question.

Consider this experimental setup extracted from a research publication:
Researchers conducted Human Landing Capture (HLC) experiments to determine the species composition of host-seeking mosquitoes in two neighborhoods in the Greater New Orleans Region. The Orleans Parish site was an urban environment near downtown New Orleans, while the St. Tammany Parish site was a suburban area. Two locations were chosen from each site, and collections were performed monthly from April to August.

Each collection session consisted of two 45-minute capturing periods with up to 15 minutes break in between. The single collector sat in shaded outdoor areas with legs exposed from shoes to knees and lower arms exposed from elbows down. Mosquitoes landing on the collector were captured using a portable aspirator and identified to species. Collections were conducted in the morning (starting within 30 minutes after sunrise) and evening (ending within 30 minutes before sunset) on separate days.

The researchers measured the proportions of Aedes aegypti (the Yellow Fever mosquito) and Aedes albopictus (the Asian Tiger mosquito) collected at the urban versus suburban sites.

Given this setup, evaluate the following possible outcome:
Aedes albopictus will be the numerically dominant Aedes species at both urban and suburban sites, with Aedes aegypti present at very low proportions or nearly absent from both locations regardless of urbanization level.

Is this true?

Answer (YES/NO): NO